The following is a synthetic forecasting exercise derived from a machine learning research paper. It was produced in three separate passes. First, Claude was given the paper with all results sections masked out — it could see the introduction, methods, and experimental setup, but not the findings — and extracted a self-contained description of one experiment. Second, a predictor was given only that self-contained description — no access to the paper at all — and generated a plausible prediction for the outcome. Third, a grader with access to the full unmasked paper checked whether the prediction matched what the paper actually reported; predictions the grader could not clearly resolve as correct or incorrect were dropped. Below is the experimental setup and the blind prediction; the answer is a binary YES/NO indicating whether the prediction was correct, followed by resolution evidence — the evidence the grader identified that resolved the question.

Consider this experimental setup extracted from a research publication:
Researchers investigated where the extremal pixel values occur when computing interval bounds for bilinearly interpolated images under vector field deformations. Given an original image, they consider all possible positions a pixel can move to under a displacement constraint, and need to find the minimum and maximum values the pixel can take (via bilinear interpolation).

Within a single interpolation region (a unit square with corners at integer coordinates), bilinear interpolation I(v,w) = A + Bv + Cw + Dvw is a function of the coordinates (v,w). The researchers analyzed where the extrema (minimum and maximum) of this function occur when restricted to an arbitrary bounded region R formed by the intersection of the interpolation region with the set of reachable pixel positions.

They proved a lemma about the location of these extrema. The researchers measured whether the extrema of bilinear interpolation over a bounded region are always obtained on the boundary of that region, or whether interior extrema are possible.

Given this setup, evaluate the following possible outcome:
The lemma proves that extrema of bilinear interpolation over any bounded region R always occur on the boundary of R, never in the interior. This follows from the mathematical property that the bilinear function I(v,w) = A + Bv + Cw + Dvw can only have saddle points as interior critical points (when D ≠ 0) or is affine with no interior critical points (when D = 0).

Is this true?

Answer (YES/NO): YES